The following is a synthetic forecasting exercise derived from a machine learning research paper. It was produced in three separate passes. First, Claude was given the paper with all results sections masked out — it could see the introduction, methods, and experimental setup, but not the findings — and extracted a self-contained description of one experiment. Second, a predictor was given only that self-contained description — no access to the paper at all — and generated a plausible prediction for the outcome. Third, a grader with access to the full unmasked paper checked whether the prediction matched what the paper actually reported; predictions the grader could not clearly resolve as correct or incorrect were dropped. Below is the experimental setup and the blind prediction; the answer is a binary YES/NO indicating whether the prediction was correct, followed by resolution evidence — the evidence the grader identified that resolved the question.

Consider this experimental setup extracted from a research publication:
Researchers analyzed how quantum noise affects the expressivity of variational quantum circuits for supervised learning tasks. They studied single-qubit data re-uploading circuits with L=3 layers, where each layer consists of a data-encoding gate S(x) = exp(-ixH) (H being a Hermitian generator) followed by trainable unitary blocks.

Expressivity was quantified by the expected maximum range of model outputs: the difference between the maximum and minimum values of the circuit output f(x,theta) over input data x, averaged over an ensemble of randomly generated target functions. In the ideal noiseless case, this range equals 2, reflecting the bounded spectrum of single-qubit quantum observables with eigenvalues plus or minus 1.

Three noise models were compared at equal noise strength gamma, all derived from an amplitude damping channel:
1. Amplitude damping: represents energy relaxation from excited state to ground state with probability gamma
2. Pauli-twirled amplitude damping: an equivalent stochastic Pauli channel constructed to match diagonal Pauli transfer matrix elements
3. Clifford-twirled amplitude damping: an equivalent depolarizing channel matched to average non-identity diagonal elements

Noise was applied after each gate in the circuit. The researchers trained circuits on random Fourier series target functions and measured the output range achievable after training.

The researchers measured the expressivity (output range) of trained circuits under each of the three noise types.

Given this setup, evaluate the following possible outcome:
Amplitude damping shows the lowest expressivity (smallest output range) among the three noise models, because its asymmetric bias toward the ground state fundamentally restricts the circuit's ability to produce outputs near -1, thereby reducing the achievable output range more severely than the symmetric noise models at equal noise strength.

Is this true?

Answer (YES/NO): NO